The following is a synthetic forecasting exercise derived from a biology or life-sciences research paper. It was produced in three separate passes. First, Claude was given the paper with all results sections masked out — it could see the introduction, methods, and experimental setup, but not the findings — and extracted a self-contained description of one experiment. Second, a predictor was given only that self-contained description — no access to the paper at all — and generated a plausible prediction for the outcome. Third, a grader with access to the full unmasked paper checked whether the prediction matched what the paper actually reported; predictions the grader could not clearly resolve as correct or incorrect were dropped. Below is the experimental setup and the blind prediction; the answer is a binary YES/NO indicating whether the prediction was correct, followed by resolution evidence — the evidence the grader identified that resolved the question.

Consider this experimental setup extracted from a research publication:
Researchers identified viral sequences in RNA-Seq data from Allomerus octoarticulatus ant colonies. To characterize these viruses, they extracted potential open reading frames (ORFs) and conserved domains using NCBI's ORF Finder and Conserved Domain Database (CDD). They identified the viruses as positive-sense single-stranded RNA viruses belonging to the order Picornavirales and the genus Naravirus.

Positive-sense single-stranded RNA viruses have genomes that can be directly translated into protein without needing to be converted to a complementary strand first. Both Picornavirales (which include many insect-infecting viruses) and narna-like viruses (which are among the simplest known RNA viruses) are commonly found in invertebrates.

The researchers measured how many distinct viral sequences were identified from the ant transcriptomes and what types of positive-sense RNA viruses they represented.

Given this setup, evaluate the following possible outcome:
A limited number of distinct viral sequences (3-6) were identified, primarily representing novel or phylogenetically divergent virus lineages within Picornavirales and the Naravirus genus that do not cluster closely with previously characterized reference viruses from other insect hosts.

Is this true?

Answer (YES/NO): NO